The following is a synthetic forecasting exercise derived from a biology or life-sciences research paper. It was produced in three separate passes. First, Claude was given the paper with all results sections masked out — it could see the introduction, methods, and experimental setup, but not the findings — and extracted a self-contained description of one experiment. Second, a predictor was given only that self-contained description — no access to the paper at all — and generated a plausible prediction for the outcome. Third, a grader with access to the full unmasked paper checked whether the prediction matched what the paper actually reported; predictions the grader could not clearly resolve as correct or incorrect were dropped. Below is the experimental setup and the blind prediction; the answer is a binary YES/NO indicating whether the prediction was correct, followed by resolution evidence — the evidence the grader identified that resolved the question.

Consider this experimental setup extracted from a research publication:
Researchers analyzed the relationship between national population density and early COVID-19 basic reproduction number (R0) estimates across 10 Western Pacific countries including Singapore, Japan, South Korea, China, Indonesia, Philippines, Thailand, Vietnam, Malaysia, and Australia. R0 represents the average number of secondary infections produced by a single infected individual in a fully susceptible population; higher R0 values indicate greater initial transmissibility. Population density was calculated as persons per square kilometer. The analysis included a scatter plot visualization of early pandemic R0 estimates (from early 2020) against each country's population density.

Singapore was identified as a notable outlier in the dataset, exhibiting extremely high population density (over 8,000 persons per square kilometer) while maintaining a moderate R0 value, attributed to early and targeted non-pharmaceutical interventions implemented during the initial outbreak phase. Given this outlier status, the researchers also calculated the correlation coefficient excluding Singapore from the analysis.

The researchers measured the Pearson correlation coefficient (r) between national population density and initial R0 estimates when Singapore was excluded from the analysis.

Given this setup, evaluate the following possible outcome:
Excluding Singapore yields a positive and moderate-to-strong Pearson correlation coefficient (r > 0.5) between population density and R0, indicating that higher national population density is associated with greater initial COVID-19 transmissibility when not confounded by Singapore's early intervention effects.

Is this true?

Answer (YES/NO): NO